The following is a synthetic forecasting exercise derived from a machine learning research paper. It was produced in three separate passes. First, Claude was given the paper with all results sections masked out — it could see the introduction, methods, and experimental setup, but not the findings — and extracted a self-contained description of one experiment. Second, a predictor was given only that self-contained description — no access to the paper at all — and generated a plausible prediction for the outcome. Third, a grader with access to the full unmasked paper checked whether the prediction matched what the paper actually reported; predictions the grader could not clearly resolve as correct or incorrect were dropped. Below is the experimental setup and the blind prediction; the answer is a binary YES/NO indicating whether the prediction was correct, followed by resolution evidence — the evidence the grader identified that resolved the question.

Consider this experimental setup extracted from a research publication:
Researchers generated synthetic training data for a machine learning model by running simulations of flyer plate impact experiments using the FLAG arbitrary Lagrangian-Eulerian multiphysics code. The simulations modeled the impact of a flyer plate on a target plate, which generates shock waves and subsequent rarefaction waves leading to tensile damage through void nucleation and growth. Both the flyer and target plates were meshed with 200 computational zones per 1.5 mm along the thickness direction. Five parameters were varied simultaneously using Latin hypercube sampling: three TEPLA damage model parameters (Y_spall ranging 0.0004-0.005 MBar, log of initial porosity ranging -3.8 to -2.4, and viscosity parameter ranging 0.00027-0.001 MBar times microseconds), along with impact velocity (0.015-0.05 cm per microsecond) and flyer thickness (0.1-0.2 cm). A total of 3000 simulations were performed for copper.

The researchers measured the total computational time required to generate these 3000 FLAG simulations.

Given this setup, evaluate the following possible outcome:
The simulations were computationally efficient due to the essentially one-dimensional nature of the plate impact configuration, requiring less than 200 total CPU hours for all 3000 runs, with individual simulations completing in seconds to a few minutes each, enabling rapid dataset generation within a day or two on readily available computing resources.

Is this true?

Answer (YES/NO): NO